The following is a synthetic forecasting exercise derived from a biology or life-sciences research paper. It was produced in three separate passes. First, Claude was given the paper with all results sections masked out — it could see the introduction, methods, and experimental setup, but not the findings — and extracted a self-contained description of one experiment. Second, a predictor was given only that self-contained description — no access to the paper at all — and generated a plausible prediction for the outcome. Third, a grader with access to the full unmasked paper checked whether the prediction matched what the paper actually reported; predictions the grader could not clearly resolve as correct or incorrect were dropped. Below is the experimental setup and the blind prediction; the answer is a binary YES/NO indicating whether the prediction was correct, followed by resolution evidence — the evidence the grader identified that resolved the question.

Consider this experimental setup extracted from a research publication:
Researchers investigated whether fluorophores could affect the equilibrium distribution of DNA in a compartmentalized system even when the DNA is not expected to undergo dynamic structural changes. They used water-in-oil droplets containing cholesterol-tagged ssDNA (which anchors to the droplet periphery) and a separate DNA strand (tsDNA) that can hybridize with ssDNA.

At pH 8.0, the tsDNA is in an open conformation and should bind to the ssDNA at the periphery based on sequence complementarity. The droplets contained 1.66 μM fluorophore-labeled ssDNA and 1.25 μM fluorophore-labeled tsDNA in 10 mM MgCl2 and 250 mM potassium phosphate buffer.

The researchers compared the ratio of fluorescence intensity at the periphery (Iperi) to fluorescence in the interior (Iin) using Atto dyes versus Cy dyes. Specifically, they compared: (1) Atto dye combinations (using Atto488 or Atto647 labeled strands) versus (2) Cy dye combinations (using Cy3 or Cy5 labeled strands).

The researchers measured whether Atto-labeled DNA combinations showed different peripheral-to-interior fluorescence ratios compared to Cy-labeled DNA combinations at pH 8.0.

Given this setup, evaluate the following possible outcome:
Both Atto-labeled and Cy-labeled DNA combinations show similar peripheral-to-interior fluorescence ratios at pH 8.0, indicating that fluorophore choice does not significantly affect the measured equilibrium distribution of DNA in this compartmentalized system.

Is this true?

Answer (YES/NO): NO